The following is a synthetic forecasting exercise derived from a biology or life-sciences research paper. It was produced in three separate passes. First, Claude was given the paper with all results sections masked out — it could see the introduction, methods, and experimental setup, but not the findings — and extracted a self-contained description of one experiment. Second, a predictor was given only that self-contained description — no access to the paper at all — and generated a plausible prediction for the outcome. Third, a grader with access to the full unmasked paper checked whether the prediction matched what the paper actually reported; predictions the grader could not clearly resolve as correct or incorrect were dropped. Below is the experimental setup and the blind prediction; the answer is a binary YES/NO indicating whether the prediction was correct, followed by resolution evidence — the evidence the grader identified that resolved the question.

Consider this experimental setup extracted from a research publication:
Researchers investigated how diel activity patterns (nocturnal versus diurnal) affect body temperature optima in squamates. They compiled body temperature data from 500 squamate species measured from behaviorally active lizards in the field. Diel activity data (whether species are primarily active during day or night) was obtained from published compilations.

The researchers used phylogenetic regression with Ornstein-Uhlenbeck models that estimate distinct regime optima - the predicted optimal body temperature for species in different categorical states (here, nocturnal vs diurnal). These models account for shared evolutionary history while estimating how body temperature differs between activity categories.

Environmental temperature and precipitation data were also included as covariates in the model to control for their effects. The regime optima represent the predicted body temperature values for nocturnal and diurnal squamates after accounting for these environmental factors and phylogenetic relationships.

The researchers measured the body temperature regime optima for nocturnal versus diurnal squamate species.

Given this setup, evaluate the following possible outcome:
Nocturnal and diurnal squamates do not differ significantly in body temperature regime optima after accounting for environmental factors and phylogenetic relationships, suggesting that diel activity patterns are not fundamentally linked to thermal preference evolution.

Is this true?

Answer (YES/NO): NO